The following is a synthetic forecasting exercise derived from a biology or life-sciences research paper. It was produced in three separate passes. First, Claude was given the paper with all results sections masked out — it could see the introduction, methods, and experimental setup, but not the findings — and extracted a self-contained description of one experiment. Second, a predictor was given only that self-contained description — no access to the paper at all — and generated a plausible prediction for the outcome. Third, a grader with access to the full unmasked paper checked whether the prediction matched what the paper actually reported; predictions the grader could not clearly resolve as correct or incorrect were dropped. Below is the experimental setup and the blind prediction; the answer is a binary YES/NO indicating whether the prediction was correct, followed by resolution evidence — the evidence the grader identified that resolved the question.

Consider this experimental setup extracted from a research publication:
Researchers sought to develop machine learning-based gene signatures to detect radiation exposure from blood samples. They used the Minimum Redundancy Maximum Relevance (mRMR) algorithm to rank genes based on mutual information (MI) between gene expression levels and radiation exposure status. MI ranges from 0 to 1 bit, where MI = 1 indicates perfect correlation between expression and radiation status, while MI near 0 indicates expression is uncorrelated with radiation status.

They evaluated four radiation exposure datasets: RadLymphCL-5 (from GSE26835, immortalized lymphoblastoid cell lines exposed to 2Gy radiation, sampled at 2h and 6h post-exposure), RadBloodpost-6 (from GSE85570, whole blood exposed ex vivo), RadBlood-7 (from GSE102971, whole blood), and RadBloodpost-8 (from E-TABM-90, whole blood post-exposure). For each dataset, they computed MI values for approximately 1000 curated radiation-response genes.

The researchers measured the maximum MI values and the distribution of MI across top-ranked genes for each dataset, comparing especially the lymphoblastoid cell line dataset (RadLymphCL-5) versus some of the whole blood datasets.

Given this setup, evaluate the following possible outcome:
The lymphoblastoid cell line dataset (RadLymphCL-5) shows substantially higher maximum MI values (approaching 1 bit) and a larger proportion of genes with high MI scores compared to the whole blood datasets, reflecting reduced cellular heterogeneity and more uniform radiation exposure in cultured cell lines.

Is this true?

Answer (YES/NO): NO